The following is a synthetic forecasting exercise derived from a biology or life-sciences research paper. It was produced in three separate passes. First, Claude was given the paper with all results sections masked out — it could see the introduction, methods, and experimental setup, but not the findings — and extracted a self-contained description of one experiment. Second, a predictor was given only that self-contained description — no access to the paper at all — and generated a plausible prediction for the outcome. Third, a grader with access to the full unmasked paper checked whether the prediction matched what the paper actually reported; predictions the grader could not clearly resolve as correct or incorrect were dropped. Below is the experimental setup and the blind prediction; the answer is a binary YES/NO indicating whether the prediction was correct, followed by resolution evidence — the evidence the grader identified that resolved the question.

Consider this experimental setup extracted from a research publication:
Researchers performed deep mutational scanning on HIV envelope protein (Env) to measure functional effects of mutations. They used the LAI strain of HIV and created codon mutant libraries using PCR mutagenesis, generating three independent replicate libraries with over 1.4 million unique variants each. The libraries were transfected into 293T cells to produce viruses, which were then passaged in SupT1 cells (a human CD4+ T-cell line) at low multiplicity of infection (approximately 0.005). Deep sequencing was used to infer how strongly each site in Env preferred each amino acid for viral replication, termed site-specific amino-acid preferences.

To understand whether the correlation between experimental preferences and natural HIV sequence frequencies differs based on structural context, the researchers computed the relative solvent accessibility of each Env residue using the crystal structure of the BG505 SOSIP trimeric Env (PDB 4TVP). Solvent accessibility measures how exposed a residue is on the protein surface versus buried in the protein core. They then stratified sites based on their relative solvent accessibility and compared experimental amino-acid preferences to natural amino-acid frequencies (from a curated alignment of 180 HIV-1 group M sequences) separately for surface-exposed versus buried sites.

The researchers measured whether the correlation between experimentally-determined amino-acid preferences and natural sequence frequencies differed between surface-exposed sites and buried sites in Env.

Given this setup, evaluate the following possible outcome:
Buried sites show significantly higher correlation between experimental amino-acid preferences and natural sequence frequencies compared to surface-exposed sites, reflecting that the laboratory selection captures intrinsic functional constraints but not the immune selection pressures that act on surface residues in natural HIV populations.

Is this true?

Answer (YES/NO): YES